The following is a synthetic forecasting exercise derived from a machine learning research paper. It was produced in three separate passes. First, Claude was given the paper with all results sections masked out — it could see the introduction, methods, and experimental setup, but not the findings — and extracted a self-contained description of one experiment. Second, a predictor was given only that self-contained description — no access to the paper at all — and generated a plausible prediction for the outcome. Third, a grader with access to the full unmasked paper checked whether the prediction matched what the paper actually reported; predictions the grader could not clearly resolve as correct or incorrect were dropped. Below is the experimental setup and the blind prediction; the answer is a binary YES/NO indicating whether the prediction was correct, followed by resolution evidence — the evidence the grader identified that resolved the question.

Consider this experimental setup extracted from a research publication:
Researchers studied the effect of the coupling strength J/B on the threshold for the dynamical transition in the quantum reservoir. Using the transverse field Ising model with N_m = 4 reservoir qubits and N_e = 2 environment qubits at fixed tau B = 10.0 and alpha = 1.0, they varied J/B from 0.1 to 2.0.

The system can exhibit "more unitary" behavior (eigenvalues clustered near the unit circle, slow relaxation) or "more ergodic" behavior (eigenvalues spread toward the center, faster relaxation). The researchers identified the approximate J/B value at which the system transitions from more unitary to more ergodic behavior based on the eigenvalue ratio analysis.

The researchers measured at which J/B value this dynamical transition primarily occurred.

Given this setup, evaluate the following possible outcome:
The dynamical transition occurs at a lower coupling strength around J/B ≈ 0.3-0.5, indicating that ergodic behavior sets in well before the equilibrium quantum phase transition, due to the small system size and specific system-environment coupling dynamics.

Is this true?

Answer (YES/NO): NO